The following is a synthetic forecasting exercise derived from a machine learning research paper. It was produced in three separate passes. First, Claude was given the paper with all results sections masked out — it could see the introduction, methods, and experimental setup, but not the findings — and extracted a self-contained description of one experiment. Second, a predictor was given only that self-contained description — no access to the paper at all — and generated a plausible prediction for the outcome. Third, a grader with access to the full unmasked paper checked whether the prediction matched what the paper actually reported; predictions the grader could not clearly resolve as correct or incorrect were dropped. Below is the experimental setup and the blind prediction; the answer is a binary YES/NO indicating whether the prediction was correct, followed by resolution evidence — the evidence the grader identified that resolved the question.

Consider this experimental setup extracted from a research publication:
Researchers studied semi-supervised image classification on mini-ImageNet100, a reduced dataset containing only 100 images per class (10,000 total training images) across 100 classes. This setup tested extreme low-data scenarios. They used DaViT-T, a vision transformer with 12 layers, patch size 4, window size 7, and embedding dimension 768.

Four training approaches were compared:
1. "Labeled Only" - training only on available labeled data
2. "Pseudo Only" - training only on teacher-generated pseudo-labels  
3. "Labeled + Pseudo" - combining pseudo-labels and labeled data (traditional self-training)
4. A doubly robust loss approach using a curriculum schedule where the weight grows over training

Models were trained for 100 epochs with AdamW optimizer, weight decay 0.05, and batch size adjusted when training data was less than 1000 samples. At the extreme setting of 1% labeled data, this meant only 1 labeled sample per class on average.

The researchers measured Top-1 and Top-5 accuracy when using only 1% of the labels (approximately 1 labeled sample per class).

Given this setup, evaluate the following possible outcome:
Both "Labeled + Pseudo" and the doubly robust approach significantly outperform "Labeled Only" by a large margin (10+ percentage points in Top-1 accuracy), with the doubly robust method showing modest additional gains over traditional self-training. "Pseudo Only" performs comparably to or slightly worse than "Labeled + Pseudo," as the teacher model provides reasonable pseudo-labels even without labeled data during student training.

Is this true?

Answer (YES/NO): NO